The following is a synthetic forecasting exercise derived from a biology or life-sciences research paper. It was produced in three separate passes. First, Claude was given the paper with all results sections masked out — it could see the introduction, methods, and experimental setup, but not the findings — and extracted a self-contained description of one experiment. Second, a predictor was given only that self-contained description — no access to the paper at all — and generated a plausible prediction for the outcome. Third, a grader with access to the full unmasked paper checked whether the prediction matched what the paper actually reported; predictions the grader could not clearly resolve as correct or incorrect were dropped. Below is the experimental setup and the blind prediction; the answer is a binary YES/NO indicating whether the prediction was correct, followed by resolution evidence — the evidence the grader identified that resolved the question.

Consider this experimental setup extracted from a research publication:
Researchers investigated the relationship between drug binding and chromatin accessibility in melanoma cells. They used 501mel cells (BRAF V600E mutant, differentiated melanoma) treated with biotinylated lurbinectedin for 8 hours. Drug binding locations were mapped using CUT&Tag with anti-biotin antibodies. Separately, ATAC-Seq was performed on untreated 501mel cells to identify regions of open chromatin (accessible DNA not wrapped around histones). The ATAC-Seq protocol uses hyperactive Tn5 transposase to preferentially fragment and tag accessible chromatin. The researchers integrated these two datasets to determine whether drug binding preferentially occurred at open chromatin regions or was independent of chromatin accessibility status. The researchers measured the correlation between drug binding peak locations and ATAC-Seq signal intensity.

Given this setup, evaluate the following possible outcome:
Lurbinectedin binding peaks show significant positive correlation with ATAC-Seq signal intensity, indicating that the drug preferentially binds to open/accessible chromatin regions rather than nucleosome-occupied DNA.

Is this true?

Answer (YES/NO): YES